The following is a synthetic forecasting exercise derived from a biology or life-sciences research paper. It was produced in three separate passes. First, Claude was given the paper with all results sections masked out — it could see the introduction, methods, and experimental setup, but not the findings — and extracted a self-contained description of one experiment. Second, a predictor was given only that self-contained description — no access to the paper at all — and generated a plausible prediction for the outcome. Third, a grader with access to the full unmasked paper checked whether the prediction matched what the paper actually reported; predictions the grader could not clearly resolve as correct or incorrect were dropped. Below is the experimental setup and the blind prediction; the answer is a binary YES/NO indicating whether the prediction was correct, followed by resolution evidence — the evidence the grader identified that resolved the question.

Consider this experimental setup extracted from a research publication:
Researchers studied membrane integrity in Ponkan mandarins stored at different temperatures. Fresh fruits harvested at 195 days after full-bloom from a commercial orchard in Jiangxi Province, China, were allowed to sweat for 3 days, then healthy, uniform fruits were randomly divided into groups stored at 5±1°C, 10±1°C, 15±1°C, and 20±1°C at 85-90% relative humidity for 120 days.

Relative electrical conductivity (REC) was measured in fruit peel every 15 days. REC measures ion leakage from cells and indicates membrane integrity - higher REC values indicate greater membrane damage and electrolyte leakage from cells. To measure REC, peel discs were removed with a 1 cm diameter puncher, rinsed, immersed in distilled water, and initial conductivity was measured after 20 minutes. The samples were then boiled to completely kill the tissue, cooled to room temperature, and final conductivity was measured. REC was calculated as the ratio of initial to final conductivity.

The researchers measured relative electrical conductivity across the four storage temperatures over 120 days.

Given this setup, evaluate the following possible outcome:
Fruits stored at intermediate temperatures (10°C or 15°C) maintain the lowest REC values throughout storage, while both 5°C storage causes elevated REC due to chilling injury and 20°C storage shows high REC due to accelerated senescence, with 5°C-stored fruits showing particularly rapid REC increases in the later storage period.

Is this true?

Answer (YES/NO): NO